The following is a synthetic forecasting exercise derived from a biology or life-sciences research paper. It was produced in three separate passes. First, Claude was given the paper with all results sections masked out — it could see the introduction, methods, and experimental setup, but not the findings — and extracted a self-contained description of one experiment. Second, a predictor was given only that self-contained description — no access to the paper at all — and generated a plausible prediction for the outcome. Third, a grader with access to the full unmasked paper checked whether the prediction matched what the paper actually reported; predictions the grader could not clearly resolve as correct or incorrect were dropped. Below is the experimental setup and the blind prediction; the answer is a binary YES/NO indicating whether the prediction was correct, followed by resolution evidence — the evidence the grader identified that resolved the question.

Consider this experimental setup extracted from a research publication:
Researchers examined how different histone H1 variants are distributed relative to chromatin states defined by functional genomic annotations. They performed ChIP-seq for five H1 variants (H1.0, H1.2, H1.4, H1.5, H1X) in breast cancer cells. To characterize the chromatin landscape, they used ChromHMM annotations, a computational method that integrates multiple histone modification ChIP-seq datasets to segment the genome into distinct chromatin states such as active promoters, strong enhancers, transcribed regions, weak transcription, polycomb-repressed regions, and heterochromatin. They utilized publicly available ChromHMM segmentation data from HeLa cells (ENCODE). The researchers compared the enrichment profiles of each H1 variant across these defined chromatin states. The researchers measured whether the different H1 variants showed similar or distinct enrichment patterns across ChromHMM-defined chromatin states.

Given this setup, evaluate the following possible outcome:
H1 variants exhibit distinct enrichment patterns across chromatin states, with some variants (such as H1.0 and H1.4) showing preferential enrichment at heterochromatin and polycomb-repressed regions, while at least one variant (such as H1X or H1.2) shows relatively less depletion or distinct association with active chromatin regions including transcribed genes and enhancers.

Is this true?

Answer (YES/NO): YES